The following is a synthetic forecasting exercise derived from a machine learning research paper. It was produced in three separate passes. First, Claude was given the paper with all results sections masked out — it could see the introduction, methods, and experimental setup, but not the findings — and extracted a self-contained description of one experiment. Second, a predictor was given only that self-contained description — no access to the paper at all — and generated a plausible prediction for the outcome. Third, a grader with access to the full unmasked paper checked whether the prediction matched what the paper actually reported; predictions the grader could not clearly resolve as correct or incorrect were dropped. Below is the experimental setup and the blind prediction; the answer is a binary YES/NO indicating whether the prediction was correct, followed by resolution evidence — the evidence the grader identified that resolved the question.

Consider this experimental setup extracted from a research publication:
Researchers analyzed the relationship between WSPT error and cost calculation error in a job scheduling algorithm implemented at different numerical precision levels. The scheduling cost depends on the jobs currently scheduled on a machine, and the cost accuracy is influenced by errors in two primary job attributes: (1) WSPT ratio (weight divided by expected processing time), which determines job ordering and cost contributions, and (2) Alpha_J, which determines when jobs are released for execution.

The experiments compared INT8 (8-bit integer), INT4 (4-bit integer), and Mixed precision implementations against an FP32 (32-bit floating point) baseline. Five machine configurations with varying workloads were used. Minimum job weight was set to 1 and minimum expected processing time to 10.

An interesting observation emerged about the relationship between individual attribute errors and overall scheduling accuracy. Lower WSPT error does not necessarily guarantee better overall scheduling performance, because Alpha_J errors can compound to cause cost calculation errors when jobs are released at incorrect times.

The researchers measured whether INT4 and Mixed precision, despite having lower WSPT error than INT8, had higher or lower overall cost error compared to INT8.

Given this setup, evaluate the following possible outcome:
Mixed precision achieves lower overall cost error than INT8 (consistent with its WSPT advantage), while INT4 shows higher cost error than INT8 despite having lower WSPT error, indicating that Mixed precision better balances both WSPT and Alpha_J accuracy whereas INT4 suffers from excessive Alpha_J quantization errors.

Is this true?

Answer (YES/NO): NO